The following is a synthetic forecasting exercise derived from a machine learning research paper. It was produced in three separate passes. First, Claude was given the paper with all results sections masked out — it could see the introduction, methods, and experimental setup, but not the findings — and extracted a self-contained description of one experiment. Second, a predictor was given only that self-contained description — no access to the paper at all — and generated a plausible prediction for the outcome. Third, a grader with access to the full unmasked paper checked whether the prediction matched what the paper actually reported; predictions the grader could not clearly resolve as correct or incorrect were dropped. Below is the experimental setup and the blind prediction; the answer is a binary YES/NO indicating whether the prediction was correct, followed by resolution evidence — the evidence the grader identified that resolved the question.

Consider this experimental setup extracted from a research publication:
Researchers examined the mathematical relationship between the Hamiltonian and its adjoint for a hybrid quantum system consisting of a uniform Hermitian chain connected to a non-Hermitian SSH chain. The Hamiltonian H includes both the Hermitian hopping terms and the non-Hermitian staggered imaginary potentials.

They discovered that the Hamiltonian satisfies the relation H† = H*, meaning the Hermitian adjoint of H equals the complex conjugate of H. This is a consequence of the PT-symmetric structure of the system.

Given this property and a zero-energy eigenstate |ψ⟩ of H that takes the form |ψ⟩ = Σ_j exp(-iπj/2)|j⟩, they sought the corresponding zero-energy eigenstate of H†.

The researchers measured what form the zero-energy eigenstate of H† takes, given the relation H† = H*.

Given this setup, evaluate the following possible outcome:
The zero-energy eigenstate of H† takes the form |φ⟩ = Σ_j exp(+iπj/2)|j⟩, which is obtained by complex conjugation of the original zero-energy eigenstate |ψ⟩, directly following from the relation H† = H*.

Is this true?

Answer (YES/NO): YES